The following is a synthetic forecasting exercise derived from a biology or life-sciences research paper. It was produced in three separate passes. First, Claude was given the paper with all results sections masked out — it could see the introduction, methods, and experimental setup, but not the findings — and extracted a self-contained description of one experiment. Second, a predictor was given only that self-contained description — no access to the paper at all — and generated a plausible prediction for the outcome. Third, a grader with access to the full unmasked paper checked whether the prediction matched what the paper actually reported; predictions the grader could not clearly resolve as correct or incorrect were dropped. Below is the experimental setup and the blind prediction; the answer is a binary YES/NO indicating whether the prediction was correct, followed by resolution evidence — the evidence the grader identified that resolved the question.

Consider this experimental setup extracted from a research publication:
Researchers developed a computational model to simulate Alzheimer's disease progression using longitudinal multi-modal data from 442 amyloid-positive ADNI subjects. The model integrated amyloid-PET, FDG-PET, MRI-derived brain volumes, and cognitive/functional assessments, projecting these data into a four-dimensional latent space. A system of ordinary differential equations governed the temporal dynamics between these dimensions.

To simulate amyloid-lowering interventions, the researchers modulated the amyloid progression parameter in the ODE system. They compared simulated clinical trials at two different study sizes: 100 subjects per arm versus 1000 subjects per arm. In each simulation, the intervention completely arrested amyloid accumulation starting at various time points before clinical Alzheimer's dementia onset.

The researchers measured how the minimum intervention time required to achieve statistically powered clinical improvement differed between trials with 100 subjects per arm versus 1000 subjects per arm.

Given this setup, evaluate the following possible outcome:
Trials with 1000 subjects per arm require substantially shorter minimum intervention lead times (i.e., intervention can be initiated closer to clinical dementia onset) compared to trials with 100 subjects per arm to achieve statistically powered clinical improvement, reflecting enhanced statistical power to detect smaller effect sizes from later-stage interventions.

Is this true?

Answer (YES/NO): YES